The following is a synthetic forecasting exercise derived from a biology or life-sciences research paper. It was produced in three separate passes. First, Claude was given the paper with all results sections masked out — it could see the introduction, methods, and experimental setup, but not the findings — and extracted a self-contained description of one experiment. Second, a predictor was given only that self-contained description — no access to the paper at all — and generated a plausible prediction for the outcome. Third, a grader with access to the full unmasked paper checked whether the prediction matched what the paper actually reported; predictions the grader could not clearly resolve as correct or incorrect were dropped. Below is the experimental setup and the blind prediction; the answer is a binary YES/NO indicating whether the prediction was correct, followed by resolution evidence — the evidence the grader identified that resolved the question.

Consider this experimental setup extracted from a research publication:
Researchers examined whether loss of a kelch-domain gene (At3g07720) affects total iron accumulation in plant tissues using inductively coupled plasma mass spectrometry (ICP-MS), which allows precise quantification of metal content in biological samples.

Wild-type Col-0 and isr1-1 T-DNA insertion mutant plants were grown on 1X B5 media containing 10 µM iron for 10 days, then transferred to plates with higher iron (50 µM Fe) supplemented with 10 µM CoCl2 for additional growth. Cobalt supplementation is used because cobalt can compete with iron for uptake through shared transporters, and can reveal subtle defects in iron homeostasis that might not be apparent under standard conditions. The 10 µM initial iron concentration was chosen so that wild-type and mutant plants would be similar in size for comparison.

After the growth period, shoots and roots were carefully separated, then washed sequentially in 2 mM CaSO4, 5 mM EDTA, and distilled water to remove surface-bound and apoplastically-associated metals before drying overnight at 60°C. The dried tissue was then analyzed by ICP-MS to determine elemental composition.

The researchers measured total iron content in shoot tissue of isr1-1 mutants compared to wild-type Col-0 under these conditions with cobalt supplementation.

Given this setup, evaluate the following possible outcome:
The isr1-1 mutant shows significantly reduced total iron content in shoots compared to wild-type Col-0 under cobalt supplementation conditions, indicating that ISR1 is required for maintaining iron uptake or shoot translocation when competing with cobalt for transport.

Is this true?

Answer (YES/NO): NO